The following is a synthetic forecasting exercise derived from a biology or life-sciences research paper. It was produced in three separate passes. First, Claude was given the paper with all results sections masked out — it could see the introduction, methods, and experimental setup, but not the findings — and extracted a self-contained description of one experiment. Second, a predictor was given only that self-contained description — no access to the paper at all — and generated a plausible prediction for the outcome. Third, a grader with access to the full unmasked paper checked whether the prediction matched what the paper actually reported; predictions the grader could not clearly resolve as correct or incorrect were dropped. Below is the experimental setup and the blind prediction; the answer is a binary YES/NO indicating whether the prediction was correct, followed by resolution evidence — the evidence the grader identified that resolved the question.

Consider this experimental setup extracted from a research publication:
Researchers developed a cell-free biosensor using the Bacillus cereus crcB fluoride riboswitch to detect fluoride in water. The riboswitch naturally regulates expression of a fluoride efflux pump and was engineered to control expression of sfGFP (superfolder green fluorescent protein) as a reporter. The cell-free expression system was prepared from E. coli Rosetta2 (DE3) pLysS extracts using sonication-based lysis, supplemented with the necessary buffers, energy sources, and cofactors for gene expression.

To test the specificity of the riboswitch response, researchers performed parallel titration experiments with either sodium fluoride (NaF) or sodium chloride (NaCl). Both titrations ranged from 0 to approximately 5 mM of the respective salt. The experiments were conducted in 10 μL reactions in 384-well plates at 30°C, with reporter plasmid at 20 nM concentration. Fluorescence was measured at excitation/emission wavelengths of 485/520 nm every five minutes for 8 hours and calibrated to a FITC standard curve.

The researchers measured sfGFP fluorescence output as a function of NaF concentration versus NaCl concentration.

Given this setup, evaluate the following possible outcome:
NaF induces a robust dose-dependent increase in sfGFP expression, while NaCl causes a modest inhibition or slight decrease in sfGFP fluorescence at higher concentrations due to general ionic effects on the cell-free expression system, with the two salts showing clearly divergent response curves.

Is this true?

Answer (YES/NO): NO